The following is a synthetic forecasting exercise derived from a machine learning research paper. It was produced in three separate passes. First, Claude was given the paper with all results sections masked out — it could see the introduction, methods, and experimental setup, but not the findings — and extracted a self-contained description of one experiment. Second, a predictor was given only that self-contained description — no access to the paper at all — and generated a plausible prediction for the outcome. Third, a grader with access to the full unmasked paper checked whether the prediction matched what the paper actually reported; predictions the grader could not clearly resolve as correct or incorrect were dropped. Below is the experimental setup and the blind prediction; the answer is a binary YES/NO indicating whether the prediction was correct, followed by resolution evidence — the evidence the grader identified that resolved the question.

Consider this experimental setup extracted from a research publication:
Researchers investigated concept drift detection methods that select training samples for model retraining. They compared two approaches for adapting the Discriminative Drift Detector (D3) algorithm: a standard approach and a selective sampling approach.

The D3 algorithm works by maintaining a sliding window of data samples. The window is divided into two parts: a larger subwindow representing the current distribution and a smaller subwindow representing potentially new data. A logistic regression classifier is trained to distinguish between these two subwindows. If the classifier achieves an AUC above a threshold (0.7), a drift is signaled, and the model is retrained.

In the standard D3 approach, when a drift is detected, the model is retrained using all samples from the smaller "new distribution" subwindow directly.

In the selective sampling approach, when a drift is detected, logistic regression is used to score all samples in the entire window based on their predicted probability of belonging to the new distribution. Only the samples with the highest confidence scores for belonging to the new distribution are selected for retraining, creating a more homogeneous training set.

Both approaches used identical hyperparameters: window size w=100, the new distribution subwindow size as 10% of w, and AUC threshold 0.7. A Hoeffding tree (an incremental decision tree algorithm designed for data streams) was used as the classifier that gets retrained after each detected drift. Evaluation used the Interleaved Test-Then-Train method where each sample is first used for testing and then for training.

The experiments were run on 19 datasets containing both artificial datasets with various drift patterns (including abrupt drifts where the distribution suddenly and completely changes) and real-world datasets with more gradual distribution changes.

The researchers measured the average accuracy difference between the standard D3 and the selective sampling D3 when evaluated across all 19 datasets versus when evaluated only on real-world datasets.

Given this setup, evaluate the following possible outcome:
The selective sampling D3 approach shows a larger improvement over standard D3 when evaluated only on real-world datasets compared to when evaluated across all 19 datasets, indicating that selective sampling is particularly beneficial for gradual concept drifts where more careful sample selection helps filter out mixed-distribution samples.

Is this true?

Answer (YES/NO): NO